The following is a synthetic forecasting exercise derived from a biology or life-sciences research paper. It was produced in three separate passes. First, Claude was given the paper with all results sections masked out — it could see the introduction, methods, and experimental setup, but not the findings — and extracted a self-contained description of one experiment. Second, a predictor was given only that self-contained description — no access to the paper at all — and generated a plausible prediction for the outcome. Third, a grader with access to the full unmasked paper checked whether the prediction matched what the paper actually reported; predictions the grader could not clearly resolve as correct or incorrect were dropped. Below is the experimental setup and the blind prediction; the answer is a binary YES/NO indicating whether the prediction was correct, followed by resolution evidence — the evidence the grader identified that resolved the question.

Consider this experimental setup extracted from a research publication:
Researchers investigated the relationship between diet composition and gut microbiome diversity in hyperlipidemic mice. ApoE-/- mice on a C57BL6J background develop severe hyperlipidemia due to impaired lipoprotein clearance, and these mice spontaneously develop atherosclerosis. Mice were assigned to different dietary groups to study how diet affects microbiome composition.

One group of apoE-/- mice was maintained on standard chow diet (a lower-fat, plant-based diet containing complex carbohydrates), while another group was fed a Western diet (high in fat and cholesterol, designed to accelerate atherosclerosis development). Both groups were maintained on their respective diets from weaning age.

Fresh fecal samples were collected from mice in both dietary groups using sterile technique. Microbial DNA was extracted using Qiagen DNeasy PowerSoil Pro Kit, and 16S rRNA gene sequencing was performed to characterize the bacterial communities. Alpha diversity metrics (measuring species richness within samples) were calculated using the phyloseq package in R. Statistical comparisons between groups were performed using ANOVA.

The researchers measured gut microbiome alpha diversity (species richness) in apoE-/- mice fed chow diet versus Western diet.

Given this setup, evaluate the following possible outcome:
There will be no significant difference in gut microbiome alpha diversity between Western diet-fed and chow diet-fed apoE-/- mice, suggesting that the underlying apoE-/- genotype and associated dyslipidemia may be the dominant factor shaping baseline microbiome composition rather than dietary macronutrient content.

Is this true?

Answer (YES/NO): NO